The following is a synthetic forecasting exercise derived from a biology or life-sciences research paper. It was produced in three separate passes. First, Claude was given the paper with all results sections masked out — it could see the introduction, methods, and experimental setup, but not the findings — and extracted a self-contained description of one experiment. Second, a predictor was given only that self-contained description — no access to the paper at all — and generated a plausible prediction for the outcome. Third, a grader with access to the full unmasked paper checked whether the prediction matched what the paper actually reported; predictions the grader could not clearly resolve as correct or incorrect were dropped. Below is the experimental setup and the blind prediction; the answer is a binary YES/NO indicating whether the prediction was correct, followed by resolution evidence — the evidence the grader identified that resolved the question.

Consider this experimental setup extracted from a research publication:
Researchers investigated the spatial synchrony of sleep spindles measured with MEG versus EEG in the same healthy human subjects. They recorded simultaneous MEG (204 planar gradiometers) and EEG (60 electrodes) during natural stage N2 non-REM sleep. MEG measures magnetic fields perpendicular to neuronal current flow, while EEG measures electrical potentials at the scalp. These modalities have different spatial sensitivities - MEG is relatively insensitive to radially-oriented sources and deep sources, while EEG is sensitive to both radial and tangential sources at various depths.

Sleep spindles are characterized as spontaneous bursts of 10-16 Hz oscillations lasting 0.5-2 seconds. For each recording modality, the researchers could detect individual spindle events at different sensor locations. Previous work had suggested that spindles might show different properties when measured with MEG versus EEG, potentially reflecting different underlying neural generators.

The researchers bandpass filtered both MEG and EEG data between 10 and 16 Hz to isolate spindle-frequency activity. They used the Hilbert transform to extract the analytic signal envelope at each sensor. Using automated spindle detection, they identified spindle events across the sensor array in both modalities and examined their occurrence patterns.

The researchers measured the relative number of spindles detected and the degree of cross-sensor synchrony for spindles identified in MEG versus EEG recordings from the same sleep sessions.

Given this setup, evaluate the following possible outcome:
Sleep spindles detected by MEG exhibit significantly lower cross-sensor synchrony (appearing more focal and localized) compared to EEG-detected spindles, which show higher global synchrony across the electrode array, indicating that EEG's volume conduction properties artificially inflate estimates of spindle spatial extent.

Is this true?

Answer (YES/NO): NO